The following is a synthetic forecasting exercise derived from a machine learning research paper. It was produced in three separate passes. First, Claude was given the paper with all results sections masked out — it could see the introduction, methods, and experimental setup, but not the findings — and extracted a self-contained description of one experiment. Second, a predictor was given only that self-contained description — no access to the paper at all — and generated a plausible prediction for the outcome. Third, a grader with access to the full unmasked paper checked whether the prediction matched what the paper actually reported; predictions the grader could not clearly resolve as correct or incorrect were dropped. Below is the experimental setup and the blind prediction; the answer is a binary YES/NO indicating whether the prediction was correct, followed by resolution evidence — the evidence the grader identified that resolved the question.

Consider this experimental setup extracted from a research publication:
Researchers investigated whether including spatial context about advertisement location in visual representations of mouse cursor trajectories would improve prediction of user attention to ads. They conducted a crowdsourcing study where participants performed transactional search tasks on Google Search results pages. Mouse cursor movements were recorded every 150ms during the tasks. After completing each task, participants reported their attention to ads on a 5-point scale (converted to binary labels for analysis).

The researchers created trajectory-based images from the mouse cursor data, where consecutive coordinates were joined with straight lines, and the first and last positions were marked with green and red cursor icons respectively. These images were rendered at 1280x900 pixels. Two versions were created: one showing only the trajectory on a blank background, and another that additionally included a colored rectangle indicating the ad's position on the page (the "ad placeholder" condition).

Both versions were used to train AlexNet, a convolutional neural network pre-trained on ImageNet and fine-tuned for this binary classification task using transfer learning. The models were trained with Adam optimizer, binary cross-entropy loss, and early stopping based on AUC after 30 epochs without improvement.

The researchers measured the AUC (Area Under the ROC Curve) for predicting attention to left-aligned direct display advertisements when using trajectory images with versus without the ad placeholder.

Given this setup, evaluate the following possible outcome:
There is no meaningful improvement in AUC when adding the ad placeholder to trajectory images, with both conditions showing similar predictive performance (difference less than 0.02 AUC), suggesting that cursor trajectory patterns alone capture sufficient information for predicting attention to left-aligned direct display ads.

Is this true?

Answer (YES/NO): NO